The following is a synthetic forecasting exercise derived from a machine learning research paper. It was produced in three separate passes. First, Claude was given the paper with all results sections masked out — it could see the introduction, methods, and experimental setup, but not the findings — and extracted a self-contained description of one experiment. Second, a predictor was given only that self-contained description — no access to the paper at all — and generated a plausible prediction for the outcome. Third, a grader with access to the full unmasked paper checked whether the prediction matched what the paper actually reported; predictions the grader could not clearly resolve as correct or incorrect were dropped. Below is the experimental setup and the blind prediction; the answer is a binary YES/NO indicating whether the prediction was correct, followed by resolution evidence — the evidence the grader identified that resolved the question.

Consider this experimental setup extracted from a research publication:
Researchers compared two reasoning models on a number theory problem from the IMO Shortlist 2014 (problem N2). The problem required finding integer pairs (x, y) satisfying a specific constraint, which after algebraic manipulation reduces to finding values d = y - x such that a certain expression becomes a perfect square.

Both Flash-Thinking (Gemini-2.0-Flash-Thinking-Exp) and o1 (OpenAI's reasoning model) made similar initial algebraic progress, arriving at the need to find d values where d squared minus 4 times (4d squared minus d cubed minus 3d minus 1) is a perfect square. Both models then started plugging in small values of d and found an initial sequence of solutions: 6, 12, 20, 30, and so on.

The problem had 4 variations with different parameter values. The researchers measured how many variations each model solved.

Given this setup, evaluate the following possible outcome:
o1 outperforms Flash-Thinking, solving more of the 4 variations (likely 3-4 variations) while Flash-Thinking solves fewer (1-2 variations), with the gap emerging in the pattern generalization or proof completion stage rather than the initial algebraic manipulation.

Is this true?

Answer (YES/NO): NO